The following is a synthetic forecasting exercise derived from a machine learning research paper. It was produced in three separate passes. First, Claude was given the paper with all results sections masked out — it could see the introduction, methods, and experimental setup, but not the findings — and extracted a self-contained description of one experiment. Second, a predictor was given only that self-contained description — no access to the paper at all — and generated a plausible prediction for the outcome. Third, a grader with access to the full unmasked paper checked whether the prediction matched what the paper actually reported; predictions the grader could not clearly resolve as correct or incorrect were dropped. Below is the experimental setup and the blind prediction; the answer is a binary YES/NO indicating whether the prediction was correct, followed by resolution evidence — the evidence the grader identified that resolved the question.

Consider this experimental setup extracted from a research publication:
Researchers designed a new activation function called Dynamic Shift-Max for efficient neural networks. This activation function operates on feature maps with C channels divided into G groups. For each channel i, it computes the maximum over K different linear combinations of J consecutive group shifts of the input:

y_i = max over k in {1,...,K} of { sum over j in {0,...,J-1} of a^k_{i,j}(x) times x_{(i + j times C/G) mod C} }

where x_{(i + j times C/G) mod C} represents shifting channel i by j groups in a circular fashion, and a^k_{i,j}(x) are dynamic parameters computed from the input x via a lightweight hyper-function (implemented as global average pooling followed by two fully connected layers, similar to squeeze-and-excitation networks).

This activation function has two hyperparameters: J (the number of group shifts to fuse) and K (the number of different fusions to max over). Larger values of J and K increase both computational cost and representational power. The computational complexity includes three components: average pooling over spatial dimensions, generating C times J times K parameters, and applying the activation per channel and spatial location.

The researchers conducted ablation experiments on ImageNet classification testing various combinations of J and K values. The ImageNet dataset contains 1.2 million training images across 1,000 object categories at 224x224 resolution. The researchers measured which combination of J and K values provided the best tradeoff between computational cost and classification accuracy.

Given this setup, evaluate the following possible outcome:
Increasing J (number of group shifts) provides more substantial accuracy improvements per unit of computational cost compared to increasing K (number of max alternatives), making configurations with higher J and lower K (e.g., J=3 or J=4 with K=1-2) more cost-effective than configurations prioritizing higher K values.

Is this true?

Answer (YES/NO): NO